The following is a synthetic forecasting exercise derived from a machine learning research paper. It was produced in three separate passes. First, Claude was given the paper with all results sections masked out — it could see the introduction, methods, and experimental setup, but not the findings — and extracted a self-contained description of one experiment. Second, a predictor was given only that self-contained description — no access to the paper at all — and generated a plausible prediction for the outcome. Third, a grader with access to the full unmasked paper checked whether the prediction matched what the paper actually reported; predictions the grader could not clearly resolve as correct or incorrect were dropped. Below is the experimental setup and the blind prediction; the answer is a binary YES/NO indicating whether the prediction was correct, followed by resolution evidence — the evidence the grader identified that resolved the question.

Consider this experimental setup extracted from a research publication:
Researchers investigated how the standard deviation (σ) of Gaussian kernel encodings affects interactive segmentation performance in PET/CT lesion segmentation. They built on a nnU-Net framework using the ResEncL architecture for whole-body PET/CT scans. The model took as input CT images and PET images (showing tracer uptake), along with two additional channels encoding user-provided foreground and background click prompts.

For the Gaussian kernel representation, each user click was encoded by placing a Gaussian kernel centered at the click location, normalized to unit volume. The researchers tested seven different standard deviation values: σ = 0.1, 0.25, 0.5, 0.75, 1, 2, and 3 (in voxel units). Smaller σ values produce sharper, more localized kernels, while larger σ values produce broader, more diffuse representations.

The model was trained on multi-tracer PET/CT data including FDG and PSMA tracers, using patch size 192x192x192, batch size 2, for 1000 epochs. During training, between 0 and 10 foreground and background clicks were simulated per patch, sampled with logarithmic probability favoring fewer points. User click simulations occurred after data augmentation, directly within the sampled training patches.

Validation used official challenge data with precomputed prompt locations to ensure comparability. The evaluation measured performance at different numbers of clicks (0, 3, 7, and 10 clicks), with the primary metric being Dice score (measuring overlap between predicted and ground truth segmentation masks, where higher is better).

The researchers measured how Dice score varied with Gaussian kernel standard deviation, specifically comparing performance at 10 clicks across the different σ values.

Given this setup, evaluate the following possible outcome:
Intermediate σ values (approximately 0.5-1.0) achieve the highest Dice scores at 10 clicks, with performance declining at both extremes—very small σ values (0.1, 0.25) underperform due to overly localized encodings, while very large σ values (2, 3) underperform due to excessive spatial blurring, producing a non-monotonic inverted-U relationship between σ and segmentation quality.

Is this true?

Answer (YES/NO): NO